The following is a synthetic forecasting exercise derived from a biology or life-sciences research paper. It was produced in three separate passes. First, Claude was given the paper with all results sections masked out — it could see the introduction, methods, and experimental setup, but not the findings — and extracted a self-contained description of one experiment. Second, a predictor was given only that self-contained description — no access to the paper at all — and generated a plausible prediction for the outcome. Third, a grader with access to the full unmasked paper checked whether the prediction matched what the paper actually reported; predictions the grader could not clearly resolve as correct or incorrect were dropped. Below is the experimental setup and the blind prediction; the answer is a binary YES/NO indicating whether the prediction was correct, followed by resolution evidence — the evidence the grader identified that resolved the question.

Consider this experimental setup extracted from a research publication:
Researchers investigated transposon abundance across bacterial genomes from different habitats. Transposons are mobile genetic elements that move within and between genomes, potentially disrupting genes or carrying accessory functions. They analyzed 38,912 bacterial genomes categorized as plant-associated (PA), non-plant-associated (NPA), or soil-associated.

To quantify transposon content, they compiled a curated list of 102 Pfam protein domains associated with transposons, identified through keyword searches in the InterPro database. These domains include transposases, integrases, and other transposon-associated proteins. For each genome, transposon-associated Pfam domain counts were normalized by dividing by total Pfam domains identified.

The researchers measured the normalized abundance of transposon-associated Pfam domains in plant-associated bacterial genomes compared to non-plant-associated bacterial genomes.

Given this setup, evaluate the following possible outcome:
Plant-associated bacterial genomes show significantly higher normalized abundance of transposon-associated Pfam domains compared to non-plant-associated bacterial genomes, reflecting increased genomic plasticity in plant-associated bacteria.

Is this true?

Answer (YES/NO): NO